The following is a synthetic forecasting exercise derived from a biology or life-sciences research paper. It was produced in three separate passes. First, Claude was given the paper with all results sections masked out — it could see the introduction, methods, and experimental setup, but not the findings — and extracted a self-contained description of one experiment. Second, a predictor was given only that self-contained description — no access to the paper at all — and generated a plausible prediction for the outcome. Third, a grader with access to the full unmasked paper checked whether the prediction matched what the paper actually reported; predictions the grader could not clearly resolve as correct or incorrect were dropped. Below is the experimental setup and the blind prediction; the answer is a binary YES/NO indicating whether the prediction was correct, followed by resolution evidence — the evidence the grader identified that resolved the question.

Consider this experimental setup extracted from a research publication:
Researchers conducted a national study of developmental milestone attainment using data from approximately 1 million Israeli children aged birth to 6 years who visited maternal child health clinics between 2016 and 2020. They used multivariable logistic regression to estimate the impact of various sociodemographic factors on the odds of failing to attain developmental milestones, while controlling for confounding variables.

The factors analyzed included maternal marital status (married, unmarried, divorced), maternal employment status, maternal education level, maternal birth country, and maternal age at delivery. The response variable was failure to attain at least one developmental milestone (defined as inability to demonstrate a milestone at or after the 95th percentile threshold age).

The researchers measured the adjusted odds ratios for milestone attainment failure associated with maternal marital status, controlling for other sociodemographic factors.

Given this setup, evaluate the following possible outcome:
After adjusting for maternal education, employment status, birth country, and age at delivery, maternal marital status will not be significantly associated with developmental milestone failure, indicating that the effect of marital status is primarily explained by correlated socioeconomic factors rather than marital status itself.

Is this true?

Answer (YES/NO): NO